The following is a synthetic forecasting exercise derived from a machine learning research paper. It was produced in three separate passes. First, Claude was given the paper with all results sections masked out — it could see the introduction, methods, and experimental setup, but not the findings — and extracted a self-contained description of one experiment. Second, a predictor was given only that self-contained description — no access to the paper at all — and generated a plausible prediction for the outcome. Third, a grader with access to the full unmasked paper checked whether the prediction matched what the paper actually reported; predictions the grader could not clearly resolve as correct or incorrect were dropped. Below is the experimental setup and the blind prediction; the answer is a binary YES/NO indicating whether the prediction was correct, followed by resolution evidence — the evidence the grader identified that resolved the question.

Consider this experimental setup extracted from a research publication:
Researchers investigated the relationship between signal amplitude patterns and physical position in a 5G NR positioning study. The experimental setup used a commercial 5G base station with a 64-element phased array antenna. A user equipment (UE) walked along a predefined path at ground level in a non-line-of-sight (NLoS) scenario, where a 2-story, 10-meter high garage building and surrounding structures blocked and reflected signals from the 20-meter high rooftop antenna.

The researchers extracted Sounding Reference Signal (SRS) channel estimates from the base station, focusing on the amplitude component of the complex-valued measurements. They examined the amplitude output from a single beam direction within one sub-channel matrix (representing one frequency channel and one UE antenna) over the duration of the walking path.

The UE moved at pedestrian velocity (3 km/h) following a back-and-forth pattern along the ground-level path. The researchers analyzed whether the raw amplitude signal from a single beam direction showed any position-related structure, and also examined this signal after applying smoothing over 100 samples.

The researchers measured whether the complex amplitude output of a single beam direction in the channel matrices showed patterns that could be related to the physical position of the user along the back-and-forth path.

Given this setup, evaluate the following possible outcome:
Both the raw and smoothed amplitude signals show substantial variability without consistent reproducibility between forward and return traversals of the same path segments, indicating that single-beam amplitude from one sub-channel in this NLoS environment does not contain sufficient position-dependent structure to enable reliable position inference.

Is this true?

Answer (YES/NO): NO